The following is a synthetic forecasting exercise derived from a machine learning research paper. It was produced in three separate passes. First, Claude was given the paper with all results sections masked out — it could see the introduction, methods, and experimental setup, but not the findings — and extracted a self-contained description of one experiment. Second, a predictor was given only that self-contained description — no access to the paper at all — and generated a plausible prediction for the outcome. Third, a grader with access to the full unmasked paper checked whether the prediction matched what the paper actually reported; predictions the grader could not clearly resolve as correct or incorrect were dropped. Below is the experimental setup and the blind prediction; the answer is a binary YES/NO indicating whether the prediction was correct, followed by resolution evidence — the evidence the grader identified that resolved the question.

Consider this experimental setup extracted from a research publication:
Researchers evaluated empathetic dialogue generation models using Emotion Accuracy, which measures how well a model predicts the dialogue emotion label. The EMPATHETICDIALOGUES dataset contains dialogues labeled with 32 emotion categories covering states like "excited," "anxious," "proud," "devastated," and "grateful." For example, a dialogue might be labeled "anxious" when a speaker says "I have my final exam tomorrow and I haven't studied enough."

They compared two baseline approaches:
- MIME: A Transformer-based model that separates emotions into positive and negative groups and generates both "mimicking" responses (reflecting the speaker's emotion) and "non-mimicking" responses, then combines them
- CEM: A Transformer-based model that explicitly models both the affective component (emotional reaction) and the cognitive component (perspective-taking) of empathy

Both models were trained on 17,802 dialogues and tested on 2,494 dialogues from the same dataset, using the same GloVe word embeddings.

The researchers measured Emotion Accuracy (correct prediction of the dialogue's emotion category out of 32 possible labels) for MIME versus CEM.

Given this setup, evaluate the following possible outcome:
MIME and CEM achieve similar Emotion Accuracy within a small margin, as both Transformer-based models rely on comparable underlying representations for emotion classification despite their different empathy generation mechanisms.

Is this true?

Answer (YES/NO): NO